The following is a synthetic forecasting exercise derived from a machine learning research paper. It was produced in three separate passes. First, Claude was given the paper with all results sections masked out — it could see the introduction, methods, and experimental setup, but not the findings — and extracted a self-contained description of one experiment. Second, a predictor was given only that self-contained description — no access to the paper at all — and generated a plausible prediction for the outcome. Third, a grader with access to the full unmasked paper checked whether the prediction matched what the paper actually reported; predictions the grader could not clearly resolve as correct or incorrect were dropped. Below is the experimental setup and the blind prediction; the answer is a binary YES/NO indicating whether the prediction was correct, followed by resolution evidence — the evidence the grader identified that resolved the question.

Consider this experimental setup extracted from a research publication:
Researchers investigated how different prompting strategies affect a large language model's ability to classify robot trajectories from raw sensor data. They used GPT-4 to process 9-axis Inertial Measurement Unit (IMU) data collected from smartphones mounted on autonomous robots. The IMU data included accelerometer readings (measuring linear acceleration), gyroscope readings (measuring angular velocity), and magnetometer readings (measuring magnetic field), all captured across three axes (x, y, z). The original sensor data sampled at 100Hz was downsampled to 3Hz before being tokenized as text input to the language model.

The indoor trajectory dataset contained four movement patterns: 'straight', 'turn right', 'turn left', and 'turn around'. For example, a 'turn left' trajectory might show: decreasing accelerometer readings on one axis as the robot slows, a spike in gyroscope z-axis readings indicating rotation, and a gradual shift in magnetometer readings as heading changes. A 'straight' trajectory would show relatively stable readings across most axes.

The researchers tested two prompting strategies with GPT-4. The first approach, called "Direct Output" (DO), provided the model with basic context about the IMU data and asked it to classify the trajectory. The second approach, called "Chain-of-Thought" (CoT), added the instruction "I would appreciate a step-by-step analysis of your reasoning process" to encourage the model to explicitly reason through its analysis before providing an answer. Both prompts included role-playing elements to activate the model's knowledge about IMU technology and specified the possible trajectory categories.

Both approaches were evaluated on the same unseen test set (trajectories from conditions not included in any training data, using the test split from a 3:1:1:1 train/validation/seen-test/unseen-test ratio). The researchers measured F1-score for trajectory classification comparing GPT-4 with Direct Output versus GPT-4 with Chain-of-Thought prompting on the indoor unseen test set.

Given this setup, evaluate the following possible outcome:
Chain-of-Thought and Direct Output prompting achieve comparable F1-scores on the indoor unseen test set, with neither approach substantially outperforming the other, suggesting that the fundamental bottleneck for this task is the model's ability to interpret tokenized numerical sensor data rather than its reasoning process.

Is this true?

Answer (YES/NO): NO